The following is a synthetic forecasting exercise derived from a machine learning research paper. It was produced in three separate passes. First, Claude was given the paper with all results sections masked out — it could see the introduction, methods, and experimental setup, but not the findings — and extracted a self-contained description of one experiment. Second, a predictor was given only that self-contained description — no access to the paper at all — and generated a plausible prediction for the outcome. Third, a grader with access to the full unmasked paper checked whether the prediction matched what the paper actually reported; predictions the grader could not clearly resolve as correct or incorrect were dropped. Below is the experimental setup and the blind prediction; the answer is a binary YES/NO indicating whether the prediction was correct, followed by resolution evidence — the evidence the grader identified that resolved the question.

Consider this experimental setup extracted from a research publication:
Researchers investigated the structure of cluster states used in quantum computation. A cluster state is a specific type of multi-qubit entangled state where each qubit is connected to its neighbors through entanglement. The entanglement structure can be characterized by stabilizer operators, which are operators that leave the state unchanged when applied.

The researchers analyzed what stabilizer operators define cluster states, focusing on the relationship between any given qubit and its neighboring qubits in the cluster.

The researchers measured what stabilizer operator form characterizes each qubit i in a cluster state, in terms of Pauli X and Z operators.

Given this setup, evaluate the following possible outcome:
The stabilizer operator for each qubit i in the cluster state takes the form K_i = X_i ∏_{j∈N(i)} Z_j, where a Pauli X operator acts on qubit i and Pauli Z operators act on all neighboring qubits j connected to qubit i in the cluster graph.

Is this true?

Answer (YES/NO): YES